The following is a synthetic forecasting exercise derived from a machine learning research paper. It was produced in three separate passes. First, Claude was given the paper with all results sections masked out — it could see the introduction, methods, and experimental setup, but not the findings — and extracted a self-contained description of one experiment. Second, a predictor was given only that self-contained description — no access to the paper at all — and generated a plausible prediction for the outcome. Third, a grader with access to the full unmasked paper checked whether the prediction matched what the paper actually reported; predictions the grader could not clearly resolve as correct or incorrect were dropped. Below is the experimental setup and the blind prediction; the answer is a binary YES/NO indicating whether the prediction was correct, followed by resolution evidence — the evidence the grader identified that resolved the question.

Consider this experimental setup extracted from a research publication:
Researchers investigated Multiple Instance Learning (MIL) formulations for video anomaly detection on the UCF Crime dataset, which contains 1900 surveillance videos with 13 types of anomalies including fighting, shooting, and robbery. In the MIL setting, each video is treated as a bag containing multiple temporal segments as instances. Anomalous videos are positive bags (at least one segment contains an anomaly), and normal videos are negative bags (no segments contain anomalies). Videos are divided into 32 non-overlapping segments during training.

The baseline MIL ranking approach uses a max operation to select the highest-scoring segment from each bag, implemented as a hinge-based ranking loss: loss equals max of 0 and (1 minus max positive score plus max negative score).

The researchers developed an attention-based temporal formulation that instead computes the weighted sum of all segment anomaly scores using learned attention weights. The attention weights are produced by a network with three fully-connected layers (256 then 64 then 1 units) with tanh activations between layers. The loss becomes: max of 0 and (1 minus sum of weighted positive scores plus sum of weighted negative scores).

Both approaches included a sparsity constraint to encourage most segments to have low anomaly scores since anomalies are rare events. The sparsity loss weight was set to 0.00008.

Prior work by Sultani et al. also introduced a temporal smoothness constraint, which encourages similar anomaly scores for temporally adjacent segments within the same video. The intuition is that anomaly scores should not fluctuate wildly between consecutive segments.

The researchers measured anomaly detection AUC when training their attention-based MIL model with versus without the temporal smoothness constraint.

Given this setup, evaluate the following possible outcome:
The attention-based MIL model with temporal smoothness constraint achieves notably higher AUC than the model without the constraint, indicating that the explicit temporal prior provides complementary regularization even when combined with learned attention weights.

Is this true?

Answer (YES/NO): NO